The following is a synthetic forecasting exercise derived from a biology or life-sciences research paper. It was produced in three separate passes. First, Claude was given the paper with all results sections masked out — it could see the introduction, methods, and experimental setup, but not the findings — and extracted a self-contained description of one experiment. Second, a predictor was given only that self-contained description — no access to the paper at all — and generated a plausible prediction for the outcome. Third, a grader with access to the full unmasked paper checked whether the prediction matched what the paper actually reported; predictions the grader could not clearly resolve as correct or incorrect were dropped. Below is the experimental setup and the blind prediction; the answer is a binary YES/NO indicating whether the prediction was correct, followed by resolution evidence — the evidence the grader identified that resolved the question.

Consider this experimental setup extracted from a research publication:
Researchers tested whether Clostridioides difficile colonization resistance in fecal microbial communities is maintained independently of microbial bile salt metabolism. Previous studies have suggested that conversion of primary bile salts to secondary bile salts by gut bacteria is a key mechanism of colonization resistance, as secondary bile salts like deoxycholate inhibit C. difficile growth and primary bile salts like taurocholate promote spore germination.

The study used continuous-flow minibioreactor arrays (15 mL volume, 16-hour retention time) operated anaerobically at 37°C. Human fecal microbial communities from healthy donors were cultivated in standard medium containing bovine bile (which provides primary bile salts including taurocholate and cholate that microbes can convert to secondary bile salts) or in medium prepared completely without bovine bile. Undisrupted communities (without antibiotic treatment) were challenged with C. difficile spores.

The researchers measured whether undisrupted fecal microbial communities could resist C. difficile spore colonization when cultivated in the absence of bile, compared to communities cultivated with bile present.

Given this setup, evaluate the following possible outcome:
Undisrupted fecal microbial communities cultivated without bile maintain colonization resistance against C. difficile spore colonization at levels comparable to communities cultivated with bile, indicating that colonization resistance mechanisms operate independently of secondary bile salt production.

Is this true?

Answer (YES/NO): YES